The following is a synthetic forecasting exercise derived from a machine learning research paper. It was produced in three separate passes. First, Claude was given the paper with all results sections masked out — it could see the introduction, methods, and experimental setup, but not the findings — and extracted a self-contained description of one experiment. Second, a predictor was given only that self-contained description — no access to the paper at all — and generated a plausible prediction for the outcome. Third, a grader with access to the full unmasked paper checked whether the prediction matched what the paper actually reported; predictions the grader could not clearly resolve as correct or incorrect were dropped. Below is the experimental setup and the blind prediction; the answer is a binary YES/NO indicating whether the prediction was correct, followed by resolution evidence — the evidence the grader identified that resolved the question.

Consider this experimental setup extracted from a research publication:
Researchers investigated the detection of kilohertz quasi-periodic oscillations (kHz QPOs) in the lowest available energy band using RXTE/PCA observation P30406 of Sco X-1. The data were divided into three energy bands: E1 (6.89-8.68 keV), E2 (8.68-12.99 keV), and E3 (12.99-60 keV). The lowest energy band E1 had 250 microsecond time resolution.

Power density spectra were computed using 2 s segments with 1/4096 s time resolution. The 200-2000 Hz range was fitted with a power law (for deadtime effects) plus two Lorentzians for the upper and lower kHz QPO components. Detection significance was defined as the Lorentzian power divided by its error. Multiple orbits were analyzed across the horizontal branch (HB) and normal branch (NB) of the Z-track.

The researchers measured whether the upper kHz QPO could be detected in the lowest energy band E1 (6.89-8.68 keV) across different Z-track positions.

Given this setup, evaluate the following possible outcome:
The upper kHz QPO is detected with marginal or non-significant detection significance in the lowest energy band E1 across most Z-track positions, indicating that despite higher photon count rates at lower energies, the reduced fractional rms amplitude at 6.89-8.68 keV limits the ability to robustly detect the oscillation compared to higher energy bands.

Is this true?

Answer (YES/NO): NO